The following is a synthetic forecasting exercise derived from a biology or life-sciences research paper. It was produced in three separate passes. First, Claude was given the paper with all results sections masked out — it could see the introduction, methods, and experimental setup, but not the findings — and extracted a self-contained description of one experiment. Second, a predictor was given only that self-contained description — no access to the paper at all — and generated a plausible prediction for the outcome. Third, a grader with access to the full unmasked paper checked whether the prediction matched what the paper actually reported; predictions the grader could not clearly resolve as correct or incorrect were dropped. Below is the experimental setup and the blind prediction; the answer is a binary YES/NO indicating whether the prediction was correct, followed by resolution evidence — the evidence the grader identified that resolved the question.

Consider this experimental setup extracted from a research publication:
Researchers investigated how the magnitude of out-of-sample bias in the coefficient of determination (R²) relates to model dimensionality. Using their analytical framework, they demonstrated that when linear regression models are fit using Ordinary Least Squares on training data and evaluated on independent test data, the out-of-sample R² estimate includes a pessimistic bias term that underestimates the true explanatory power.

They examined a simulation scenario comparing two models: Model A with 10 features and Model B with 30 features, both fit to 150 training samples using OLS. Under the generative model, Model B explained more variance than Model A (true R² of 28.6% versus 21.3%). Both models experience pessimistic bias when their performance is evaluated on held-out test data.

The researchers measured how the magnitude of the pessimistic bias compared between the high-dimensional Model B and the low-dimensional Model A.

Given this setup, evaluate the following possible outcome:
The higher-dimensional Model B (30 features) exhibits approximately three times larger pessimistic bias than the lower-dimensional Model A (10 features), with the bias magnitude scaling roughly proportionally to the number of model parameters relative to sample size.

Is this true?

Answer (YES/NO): NO